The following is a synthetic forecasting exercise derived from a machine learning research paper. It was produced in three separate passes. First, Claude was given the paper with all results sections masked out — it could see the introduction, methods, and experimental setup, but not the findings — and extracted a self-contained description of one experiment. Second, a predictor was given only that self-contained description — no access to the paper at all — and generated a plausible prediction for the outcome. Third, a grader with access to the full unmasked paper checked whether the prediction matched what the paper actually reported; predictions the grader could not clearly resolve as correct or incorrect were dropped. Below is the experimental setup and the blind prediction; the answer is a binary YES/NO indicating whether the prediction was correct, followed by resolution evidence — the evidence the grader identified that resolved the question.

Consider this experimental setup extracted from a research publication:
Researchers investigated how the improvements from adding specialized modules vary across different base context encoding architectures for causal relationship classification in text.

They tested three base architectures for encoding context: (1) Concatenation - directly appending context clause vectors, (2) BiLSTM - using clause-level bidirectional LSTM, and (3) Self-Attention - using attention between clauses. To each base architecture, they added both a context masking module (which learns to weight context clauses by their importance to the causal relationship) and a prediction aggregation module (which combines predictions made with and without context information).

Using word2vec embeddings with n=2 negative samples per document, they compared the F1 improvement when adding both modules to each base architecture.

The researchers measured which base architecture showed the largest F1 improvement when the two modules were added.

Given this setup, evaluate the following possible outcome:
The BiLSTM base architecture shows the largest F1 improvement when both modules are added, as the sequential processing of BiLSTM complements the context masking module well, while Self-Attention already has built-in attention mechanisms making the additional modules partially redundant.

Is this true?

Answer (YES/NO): NO